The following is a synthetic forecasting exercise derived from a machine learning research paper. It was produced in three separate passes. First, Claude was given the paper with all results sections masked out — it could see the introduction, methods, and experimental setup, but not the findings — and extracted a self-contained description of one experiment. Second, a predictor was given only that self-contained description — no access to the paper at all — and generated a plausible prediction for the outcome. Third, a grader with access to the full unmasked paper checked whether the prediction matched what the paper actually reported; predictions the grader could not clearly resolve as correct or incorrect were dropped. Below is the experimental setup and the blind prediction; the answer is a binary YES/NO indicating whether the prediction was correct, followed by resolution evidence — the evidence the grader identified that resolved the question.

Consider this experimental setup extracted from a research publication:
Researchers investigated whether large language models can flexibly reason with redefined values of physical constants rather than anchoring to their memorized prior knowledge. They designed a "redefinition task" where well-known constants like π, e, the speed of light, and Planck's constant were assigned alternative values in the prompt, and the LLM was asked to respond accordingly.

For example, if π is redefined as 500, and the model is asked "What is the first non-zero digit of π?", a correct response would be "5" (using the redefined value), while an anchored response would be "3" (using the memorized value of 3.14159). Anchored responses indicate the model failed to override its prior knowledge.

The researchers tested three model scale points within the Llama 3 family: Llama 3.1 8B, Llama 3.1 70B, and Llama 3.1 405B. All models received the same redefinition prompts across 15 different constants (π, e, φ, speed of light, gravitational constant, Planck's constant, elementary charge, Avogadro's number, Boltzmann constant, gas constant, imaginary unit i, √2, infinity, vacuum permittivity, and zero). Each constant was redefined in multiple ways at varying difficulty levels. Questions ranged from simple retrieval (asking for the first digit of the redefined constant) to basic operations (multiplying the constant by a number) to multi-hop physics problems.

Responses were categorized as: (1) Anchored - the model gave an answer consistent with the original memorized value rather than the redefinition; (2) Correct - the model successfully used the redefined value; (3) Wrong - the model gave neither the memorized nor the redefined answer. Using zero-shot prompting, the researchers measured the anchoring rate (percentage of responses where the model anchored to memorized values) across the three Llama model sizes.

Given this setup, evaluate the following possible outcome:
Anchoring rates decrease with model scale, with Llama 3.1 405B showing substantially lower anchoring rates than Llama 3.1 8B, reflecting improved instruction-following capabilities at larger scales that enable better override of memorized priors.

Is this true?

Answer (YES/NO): NO